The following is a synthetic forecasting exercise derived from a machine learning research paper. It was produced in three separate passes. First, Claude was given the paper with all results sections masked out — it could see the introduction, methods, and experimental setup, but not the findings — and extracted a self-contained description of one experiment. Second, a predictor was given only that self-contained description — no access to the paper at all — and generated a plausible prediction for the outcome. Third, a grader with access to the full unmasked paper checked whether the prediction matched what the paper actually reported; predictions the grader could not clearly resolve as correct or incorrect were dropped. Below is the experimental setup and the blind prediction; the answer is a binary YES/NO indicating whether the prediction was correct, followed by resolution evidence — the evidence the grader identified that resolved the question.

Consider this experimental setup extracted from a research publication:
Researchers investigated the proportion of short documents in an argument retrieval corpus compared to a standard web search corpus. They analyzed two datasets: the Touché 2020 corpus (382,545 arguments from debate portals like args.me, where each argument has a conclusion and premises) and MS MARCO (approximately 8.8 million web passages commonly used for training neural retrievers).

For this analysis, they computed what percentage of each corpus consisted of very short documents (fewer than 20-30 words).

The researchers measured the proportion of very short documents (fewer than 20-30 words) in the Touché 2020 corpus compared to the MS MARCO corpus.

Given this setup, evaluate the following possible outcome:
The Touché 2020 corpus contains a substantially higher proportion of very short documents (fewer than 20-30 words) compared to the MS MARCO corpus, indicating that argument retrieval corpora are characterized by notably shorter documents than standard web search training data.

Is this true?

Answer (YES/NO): YES